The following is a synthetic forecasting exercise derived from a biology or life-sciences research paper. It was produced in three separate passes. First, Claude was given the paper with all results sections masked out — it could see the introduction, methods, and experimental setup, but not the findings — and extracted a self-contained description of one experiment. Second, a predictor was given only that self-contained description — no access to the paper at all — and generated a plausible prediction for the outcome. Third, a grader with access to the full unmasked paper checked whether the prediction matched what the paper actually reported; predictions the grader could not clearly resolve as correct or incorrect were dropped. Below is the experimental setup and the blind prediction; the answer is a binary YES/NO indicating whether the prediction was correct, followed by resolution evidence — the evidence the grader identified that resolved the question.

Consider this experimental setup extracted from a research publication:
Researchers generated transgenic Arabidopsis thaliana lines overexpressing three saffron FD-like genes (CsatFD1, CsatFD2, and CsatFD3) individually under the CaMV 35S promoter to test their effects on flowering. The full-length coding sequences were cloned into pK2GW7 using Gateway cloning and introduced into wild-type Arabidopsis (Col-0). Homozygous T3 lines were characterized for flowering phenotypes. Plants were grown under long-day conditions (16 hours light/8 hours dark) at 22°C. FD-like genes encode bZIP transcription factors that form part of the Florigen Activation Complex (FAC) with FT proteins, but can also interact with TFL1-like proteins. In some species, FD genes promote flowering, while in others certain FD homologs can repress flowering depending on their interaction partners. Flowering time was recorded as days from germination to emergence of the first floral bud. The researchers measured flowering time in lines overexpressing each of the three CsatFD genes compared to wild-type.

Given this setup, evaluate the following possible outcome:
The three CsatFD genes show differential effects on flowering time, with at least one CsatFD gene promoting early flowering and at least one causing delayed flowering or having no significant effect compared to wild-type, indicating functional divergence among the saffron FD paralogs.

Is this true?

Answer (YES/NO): YES